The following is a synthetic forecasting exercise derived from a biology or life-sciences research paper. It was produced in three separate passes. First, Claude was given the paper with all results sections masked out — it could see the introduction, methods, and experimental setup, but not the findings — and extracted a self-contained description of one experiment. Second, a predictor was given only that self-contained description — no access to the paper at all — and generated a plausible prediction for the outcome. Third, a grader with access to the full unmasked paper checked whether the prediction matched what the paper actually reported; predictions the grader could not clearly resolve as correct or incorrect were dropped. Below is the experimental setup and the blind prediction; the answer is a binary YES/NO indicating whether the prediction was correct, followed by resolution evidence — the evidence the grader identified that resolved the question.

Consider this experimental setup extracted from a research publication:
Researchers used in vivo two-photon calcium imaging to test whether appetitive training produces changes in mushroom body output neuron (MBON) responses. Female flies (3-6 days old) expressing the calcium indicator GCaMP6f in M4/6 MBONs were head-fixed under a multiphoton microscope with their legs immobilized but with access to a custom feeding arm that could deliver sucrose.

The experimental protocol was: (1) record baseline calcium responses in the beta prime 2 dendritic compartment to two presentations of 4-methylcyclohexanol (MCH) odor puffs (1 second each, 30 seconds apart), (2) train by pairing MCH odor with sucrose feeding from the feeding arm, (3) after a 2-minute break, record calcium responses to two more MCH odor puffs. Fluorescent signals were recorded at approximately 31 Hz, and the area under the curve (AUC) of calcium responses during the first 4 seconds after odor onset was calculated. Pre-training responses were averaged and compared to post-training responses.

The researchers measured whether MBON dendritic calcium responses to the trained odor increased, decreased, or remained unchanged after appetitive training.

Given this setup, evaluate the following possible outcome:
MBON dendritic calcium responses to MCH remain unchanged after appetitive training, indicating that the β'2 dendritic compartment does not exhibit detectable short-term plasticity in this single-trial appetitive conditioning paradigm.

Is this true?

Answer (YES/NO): NO